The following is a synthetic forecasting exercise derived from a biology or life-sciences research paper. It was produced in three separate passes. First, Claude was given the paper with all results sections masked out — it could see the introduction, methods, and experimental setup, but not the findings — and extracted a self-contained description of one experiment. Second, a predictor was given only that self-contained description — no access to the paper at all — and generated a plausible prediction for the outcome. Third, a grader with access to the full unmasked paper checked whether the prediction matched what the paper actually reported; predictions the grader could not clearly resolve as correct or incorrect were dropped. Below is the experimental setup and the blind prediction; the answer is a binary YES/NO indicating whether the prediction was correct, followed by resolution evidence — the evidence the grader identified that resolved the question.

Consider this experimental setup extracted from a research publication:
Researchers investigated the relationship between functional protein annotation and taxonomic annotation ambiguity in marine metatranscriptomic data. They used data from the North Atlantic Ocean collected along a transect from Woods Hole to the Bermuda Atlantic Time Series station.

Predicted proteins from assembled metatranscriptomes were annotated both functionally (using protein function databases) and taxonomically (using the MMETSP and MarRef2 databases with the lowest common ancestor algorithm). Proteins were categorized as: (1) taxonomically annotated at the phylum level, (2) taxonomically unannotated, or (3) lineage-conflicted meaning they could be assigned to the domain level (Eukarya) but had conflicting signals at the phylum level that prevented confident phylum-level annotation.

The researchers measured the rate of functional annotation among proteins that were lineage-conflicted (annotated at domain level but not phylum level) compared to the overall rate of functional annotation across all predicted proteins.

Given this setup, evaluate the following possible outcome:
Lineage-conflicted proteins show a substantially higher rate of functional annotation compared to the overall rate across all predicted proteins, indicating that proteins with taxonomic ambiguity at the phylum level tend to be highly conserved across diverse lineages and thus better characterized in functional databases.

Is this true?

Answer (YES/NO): YES